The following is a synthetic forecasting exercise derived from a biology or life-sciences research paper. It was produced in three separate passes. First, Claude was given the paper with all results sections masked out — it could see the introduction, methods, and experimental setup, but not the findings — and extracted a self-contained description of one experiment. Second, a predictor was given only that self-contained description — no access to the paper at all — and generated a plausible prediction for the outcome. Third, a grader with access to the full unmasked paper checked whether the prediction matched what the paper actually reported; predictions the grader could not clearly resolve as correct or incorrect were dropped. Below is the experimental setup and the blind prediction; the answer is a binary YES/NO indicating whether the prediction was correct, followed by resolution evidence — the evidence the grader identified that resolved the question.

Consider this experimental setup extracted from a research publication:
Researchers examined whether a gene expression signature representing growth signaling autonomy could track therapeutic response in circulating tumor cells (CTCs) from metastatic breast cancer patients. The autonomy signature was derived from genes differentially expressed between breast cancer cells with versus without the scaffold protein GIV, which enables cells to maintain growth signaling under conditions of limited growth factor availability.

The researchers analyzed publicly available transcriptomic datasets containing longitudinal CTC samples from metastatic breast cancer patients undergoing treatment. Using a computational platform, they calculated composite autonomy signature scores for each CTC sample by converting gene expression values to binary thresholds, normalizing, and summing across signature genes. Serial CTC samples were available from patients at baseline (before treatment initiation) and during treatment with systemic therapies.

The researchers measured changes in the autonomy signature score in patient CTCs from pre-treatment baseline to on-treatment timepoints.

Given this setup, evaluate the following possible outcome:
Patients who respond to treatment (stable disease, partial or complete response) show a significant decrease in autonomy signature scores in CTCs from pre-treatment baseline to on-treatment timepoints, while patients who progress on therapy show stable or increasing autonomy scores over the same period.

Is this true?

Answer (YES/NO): YES